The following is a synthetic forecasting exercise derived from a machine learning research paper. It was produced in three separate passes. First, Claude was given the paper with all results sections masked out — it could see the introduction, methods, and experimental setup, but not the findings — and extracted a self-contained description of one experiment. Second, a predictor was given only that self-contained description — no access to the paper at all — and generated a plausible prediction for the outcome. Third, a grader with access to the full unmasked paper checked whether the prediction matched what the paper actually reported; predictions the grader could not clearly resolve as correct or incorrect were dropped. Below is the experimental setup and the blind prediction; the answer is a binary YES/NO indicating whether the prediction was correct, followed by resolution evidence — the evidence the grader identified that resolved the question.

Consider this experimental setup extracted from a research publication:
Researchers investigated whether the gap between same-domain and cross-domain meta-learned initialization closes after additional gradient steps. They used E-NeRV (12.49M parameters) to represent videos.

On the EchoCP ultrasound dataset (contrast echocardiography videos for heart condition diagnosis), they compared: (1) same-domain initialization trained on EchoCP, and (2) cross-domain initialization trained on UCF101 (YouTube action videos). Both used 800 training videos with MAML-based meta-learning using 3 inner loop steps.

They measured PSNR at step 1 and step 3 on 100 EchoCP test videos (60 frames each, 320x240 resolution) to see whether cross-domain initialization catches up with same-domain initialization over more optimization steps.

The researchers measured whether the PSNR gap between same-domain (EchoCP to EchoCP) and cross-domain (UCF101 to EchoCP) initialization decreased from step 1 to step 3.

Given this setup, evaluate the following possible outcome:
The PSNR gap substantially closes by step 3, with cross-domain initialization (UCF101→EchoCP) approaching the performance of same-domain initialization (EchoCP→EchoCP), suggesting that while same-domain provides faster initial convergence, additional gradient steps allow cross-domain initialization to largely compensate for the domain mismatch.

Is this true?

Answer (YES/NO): NO